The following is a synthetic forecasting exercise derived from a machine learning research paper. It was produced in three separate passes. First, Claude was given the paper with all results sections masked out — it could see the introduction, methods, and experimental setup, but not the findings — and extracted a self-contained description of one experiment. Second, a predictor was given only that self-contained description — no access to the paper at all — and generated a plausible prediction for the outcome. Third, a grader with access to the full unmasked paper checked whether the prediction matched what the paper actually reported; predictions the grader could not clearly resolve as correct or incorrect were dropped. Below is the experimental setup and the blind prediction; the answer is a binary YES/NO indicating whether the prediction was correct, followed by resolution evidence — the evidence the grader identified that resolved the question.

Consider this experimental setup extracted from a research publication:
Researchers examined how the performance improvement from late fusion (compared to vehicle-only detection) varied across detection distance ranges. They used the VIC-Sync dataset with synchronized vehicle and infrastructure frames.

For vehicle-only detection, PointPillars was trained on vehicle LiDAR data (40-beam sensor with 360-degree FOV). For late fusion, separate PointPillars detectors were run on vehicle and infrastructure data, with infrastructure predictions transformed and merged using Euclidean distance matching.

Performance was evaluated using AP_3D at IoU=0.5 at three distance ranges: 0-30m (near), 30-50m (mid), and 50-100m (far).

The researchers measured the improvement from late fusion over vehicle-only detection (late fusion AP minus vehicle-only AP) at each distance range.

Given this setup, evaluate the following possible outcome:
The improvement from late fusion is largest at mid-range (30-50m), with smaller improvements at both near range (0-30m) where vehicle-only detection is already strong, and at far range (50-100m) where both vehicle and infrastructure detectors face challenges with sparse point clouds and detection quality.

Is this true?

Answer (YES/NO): NO